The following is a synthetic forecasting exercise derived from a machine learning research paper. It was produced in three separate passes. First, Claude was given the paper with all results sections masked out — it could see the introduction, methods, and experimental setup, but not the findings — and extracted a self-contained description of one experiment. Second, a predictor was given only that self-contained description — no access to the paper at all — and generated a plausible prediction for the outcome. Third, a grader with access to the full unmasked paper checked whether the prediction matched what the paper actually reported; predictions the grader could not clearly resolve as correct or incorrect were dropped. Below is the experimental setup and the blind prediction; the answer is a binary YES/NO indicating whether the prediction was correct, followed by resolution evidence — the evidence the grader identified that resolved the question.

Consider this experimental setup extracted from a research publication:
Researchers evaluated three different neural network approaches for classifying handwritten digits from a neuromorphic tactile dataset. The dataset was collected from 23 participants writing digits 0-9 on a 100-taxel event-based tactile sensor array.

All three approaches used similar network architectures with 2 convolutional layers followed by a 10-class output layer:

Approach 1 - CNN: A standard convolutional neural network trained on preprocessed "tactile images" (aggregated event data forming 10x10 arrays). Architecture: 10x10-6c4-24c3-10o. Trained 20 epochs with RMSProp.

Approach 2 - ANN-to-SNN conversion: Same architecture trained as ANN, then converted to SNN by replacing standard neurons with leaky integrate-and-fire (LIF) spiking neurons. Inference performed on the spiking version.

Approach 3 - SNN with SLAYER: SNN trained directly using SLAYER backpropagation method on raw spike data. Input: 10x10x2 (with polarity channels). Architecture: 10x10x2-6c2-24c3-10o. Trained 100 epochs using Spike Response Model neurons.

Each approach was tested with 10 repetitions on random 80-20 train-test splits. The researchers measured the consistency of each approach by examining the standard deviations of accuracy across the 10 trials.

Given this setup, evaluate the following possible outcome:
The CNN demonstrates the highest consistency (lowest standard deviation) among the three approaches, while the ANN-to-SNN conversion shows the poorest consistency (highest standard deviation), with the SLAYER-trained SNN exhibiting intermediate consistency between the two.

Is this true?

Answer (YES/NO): NO